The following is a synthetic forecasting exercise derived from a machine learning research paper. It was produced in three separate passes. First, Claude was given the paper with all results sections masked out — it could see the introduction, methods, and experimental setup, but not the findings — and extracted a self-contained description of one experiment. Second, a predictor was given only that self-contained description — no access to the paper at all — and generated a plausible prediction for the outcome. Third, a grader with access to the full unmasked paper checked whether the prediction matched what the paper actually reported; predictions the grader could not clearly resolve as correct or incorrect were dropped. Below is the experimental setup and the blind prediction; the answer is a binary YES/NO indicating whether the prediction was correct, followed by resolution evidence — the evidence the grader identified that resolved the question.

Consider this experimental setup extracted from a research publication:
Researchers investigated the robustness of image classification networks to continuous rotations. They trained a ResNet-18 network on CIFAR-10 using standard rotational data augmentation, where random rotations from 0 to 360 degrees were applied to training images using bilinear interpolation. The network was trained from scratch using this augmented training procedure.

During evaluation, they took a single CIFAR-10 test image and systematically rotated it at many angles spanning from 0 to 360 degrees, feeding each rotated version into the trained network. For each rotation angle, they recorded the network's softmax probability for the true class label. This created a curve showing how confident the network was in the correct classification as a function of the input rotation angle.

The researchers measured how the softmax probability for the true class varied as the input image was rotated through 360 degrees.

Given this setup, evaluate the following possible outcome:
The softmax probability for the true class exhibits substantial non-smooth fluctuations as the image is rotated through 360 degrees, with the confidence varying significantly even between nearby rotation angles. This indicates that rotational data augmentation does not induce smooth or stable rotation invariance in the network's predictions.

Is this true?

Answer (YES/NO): YES